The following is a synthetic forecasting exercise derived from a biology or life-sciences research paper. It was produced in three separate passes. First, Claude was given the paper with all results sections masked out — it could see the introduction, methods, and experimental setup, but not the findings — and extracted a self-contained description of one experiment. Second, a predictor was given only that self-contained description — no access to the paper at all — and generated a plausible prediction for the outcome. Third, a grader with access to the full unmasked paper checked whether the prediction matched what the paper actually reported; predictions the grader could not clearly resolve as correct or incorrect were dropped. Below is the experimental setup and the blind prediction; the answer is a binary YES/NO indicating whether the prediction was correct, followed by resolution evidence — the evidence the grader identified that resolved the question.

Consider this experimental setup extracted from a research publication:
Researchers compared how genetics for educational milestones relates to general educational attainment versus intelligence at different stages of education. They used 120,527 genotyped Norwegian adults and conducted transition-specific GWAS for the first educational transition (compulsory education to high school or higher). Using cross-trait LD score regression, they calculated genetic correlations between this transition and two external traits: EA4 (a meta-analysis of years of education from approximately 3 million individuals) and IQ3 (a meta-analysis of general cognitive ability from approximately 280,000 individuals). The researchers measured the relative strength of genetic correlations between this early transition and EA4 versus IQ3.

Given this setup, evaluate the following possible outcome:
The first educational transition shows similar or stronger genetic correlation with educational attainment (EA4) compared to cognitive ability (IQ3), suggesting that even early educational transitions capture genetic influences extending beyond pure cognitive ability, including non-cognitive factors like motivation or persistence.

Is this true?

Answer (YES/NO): YES